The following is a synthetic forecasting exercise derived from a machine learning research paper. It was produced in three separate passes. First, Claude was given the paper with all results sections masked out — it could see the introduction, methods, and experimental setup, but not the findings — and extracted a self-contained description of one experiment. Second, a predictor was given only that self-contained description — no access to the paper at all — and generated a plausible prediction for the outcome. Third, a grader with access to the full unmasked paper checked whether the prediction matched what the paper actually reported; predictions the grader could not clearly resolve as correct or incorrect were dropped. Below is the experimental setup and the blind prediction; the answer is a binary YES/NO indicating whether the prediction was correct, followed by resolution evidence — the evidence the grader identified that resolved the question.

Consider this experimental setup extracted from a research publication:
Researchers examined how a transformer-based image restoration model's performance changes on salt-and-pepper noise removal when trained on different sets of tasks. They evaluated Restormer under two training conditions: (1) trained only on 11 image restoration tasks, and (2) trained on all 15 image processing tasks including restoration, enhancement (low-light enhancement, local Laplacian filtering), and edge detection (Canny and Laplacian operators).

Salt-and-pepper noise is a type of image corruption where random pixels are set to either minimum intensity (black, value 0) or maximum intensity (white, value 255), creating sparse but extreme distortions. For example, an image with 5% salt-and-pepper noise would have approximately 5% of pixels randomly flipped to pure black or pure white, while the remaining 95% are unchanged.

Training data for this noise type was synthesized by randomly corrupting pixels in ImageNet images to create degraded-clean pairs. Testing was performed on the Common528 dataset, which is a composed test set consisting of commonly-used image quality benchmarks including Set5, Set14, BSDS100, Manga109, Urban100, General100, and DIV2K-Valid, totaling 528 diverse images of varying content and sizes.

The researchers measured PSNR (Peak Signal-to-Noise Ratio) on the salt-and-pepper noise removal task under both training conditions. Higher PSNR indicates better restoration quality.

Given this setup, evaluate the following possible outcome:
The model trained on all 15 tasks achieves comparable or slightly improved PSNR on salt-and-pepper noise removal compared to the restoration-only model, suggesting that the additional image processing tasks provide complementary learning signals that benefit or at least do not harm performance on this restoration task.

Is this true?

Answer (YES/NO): NO